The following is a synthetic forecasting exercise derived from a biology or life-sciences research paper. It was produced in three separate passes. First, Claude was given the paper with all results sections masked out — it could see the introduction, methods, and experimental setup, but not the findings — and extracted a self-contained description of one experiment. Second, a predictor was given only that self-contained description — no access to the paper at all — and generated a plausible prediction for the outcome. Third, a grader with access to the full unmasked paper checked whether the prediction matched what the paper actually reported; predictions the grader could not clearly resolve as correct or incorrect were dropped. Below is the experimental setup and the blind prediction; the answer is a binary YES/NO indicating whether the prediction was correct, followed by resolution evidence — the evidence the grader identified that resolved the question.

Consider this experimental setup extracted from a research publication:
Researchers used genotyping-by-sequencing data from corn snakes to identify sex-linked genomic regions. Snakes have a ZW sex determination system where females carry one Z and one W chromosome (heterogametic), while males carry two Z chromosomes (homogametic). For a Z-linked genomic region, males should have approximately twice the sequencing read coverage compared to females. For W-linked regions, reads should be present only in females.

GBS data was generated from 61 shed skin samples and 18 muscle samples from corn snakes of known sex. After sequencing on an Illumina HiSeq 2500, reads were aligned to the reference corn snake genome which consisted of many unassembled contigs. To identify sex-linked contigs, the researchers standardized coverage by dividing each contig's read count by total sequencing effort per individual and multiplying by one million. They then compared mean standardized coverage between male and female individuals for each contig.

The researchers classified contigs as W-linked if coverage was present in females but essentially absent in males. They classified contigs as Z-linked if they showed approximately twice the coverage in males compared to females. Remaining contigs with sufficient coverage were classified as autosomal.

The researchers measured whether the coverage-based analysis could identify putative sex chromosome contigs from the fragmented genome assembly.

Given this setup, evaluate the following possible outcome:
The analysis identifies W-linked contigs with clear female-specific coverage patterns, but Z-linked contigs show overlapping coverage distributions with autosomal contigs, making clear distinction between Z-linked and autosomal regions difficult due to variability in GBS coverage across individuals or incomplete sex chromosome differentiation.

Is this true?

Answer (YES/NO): NO